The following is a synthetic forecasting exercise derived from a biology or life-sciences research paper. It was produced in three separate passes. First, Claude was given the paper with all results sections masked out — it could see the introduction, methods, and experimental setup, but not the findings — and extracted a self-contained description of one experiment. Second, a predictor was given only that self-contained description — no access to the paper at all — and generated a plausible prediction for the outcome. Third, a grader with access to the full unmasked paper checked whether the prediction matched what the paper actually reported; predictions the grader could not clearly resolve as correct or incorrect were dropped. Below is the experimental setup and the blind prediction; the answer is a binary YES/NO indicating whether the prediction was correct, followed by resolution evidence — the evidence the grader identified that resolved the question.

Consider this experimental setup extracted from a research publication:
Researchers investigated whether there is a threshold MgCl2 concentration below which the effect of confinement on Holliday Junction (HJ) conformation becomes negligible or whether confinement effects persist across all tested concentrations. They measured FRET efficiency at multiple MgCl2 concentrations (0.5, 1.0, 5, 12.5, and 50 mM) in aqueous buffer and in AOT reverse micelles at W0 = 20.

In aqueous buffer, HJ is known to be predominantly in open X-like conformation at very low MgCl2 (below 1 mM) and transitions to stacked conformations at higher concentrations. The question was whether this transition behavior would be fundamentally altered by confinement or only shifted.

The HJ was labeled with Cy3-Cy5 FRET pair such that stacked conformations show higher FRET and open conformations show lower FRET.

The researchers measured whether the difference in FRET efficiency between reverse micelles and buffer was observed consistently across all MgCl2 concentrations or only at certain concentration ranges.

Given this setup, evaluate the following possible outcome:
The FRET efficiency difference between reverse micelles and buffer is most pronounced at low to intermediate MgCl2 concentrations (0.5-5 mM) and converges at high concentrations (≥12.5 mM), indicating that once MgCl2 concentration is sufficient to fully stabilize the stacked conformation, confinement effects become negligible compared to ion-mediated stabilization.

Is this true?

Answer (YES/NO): NO